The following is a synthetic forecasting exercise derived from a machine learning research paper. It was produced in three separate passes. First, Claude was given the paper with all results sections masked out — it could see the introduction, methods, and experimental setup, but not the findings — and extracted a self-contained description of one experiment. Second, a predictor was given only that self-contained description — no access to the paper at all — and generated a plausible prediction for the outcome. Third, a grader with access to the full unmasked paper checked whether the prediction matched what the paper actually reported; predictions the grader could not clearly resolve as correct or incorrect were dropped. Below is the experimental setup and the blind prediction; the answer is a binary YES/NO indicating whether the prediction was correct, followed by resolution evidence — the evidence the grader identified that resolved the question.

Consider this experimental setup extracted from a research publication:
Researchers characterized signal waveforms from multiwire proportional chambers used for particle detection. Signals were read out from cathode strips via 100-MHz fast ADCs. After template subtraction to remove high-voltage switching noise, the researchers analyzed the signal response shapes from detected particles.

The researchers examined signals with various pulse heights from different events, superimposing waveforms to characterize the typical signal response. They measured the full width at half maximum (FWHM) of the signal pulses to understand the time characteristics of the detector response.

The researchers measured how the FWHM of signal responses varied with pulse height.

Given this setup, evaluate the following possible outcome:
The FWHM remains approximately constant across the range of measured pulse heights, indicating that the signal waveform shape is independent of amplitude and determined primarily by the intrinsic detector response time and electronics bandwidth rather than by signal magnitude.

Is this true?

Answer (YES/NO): YES